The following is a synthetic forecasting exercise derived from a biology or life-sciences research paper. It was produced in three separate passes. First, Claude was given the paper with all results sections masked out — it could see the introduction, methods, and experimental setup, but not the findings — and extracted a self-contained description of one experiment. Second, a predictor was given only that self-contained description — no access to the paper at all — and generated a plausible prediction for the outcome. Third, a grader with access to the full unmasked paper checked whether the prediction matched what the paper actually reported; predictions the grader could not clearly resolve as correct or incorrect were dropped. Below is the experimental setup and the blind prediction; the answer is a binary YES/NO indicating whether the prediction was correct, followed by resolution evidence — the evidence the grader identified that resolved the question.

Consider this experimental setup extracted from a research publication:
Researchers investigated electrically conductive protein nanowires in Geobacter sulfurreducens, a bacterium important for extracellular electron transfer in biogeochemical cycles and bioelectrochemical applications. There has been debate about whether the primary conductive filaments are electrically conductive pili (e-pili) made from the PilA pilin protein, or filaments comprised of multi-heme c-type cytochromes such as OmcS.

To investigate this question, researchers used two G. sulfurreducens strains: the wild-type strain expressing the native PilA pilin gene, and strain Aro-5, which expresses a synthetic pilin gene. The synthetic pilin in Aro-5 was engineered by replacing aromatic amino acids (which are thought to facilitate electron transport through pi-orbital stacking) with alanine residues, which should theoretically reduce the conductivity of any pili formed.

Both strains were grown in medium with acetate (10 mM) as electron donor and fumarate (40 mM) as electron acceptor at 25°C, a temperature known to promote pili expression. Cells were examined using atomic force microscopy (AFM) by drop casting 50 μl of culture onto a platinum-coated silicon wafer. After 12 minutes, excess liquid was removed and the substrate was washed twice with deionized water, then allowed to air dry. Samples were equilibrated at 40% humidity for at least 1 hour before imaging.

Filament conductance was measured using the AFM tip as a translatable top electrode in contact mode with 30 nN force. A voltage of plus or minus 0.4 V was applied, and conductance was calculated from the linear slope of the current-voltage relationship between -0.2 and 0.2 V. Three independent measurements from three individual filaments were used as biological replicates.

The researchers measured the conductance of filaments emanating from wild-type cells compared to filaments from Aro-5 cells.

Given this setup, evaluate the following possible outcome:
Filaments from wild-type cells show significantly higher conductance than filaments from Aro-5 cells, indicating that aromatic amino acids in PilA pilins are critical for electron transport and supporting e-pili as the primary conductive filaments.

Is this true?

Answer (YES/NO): YES